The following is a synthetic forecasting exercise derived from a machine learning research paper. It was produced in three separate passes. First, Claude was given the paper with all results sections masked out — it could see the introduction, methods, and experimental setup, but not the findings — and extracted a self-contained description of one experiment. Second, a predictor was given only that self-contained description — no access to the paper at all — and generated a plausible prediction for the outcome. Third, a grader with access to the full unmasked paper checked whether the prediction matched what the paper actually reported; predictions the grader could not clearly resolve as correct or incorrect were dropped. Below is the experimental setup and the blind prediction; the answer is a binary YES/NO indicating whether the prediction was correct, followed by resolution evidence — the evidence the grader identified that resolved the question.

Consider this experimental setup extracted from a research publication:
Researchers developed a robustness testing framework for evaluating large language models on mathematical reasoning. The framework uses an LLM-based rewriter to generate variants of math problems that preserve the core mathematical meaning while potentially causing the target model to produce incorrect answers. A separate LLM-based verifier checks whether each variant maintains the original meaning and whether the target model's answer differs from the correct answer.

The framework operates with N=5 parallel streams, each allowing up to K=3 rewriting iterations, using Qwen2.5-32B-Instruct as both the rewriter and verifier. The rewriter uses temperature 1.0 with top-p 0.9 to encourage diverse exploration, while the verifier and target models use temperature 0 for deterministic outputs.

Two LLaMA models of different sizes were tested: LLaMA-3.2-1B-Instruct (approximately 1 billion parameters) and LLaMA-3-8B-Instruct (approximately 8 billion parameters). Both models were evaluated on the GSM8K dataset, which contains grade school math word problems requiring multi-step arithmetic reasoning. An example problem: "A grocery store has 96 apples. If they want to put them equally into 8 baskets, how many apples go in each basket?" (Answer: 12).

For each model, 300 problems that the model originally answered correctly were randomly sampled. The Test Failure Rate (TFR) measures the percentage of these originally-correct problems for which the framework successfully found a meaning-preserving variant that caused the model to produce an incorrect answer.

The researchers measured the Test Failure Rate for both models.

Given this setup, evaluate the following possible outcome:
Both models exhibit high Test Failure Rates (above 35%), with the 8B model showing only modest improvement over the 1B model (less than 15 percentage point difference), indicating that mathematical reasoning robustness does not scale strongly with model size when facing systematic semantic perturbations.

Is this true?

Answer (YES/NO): NO